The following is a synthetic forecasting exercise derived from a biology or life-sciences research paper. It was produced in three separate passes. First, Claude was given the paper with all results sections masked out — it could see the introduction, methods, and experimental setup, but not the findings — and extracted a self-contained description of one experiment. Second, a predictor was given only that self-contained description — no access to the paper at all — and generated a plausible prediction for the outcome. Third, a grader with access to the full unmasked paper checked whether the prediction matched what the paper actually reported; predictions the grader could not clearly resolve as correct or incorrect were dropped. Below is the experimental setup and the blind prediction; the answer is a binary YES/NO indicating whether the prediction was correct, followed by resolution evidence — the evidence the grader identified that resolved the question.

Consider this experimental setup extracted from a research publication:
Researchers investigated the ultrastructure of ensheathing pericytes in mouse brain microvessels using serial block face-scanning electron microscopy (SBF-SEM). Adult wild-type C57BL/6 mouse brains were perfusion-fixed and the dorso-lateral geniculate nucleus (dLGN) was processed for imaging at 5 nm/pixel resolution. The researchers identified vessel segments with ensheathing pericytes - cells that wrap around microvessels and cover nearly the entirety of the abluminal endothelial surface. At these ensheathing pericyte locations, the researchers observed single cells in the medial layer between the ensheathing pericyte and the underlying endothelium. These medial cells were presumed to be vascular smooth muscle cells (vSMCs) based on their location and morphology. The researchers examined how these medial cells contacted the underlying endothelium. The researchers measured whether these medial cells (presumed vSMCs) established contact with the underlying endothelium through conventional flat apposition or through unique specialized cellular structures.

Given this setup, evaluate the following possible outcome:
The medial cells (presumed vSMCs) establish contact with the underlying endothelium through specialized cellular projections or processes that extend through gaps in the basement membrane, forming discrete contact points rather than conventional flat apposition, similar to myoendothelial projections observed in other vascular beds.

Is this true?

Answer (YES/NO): YES